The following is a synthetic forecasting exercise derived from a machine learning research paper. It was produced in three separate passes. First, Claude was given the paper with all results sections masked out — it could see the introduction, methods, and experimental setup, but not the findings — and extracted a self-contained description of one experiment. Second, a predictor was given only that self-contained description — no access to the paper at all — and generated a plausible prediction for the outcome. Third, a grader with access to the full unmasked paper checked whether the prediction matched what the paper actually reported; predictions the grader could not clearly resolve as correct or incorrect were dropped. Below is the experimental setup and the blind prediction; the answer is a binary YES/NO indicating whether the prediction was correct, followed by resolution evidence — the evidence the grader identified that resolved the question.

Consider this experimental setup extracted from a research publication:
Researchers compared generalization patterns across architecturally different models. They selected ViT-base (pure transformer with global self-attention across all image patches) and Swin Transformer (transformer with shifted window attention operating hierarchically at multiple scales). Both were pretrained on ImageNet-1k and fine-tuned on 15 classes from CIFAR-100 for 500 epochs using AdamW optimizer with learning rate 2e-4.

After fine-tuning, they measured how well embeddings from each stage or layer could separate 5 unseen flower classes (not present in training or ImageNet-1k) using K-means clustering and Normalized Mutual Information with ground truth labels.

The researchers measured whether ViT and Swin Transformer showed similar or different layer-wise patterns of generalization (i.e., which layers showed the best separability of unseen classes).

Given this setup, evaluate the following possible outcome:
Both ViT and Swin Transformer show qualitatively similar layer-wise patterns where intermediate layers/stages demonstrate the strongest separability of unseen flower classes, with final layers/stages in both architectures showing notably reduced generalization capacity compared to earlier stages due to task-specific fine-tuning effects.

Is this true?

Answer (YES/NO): NO